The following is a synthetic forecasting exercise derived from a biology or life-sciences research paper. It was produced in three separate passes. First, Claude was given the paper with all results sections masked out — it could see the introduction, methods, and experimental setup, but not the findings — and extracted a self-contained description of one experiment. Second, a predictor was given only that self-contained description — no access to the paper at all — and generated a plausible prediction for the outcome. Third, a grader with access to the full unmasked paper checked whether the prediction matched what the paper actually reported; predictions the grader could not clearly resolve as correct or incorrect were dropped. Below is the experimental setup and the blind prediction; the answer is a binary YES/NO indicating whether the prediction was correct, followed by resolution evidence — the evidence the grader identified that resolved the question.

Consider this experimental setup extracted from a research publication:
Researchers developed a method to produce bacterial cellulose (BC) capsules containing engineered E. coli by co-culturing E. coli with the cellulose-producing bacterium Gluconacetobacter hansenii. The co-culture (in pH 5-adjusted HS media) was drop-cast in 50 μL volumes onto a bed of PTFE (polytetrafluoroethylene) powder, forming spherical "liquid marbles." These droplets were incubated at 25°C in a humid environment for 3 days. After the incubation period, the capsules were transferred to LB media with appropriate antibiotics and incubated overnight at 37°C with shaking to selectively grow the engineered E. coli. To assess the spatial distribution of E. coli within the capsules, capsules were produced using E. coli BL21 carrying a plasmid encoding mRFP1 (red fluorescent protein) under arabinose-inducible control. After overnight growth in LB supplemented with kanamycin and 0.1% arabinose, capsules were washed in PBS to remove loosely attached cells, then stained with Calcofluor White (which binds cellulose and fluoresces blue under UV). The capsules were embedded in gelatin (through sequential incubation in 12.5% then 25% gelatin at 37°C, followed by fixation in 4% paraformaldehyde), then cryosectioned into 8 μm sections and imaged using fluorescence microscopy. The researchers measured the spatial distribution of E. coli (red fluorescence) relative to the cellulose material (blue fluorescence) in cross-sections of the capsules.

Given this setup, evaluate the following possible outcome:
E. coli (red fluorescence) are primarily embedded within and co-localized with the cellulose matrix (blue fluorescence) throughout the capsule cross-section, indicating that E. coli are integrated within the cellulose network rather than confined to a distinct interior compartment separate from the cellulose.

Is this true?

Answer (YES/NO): NO